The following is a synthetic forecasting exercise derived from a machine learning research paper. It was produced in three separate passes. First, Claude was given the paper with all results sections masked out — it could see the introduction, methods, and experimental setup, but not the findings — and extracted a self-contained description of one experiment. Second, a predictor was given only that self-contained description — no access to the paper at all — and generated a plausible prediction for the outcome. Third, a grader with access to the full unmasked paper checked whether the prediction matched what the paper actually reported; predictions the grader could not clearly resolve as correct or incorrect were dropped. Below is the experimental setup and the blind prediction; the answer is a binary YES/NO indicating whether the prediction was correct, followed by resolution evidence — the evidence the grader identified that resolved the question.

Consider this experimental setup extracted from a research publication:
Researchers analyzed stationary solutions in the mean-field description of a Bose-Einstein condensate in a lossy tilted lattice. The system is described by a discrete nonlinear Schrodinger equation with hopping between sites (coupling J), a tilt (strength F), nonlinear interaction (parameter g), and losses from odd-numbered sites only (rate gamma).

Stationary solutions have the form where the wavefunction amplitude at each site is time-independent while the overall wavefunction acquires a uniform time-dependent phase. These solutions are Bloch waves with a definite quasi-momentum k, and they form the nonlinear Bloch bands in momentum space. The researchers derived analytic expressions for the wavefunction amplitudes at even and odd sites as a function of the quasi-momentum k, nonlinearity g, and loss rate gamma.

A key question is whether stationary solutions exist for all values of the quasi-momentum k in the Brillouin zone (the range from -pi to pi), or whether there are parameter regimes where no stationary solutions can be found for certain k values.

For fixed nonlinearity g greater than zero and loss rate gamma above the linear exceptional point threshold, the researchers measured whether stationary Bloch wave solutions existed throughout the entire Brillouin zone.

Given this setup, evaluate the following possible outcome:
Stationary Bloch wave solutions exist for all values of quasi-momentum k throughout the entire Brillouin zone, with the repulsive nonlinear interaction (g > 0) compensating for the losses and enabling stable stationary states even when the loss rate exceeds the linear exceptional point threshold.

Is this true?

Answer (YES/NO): NO